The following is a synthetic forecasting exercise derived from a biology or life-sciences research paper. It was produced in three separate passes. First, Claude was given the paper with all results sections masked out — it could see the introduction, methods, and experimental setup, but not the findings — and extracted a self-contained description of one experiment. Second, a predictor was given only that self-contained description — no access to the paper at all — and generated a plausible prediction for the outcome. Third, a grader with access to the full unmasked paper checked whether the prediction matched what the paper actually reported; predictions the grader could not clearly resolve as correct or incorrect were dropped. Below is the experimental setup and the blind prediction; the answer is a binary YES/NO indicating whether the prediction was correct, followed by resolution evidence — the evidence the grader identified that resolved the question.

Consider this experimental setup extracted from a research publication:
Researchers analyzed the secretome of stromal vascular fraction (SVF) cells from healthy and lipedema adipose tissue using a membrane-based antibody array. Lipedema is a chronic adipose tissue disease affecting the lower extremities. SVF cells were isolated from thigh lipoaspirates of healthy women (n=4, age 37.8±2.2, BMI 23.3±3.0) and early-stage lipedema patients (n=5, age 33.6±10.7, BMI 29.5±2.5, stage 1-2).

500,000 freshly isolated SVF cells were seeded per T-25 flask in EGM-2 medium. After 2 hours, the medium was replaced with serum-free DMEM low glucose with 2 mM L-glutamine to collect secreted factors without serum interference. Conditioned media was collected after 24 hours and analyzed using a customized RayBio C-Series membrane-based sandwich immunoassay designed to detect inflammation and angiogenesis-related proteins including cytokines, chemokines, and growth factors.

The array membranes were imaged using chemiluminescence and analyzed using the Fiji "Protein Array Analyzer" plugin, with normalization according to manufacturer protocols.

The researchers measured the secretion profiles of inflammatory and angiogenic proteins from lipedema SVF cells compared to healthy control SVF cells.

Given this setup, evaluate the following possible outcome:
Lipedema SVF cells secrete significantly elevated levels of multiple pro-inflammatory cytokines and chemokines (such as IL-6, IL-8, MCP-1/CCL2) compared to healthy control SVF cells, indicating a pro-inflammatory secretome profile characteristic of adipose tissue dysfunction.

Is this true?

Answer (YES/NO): NO